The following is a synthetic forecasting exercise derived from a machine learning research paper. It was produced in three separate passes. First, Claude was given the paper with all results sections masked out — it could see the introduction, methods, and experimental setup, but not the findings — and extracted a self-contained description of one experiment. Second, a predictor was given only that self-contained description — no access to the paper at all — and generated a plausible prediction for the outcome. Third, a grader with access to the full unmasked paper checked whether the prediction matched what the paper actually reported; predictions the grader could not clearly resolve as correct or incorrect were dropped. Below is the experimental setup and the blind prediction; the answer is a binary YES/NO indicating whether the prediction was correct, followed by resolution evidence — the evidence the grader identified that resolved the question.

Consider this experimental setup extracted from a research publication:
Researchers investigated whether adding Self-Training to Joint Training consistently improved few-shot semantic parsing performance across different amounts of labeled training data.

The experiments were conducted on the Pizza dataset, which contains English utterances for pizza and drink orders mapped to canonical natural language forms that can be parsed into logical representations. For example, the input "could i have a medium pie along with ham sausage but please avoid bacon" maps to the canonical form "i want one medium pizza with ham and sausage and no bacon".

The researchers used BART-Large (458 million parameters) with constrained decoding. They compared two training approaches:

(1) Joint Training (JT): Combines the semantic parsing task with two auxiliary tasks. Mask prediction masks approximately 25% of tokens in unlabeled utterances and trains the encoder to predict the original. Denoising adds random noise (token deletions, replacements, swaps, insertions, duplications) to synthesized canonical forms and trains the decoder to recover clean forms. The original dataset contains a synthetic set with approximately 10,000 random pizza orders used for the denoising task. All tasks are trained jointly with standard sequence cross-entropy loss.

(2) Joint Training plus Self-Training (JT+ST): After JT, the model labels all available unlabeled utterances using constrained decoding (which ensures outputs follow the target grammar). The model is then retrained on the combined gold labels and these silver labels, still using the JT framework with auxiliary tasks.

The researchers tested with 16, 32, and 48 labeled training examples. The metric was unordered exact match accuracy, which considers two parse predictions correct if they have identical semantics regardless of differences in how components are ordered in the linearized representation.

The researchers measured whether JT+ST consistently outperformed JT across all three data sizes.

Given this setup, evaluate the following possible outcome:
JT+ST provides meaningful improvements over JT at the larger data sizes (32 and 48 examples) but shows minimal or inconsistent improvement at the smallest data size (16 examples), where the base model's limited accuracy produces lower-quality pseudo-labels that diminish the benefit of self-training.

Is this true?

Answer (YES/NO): NO